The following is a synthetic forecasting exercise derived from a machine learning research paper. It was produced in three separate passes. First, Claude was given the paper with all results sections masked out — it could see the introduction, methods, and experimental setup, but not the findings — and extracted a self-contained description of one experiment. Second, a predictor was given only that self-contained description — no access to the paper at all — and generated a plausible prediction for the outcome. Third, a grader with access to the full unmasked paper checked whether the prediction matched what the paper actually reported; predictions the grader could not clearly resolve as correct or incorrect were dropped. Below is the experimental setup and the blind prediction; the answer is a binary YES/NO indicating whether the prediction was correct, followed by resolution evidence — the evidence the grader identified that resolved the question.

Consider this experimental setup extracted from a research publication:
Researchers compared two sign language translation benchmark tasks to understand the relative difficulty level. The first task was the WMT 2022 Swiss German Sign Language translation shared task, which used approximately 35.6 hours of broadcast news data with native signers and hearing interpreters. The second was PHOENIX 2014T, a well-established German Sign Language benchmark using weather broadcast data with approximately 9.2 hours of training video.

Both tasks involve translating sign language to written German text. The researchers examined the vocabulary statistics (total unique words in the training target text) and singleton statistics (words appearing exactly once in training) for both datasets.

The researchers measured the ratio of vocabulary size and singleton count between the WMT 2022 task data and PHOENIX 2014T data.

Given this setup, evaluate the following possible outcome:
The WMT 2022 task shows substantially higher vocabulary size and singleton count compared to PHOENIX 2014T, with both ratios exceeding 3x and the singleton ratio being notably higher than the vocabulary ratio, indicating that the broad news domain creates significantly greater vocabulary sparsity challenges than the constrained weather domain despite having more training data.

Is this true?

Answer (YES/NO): YES